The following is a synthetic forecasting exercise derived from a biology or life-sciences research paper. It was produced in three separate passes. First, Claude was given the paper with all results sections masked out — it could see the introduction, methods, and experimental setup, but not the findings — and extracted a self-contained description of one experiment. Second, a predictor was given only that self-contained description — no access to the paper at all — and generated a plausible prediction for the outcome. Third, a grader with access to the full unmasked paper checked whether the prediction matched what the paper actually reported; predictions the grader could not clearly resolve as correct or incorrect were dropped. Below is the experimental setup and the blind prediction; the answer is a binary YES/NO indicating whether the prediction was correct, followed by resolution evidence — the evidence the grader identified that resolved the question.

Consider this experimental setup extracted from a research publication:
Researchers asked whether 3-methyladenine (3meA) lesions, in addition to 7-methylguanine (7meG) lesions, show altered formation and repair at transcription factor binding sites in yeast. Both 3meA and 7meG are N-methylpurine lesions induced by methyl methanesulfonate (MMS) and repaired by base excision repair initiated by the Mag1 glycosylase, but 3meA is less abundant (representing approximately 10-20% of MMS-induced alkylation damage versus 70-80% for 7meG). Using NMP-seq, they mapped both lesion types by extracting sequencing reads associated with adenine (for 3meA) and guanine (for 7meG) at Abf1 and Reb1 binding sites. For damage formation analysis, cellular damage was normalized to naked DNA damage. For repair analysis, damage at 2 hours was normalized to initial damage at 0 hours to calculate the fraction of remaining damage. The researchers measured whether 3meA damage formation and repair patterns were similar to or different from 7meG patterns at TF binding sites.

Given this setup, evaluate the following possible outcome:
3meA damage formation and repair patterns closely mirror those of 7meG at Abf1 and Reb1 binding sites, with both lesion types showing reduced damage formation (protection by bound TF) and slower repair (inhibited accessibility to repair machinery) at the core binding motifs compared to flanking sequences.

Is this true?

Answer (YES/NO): NO